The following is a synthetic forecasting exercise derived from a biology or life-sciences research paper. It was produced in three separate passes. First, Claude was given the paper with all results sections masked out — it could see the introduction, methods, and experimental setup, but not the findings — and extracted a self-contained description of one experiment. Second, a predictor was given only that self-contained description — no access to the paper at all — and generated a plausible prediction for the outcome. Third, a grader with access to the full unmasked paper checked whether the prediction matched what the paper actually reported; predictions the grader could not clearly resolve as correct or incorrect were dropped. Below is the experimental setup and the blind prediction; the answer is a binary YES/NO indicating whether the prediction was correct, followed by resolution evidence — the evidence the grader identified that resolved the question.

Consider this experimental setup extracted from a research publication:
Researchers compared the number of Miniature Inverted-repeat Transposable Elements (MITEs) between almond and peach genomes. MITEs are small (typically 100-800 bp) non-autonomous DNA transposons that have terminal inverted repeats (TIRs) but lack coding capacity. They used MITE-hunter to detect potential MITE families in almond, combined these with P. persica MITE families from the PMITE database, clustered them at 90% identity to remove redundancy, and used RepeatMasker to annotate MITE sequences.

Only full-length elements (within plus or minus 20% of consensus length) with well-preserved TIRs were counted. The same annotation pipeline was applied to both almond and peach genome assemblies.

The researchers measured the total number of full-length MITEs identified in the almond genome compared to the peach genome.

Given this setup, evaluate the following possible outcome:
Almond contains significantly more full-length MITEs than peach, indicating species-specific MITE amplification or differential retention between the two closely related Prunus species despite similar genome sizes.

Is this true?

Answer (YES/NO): YES